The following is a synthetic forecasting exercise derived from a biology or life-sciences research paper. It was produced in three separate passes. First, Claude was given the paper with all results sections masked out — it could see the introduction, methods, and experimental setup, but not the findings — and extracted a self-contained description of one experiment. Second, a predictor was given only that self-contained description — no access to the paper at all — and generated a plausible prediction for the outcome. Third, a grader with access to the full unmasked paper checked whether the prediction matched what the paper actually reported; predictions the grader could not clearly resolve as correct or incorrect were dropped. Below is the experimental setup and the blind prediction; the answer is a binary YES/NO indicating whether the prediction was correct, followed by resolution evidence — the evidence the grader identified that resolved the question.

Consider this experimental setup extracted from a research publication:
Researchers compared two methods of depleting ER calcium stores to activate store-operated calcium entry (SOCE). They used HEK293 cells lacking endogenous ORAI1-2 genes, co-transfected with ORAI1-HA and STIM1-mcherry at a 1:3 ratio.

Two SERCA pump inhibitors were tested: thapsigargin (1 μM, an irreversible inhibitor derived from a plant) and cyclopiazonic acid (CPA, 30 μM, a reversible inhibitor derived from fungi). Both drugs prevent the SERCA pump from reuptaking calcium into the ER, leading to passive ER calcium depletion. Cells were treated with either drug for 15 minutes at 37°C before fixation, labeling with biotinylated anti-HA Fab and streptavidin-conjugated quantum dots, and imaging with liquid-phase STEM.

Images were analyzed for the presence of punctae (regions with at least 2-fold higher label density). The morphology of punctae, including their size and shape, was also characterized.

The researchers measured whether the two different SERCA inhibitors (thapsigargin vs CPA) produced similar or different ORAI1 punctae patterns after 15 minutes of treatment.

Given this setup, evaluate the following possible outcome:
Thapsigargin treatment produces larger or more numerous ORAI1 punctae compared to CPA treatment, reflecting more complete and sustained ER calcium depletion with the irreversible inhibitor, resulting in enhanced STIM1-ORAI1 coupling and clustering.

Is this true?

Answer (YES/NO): YES